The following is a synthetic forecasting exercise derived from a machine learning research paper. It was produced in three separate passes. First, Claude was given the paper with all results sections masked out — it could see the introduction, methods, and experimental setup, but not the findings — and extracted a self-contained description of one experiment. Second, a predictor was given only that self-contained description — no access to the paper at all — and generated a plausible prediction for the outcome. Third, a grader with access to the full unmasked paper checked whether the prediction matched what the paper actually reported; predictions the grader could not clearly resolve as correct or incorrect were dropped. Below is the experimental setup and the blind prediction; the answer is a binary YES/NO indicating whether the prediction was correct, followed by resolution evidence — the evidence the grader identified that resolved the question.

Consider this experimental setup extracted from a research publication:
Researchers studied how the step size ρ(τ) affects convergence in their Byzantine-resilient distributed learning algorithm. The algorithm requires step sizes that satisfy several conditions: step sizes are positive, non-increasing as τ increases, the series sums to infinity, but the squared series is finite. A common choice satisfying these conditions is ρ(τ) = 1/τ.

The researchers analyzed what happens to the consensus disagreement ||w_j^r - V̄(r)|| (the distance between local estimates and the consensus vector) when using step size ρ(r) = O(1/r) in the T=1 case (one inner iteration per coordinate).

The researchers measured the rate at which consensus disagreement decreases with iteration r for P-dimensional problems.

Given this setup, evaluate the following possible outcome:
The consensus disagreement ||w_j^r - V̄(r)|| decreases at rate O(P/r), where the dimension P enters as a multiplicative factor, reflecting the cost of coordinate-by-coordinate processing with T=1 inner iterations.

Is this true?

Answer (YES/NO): NO